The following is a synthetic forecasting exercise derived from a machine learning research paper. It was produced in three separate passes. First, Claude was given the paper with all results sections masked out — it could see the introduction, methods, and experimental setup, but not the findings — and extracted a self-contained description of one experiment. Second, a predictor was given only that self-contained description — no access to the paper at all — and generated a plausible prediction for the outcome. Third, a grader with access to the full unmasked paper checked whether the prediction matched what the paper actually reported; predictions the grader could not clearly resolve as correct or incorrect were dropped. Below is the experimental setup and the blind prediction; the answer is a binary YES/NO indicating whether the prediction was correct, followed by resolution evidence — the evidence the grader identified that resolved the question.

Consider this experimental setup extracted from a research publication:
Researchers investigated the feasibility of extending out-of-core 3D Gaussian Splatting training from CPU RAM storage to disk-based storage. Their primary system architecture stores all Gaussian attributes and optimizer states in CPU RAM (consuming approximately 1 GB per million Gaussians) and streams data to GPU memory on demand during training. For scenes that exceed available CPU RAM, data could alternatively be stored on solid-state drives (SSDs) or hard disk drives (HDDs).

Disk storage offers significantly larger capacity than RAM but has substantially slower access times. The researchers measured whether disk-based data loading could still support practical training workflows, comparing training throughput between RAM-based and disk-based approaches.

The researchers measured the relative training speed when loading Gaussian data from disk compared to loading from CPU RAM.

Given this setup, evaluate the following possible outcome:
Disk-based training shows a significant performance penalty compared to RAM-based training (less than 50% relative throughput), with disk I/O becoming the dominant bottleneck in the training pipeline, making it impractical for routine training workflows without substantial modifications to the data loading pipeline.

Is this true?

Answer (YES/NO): NO